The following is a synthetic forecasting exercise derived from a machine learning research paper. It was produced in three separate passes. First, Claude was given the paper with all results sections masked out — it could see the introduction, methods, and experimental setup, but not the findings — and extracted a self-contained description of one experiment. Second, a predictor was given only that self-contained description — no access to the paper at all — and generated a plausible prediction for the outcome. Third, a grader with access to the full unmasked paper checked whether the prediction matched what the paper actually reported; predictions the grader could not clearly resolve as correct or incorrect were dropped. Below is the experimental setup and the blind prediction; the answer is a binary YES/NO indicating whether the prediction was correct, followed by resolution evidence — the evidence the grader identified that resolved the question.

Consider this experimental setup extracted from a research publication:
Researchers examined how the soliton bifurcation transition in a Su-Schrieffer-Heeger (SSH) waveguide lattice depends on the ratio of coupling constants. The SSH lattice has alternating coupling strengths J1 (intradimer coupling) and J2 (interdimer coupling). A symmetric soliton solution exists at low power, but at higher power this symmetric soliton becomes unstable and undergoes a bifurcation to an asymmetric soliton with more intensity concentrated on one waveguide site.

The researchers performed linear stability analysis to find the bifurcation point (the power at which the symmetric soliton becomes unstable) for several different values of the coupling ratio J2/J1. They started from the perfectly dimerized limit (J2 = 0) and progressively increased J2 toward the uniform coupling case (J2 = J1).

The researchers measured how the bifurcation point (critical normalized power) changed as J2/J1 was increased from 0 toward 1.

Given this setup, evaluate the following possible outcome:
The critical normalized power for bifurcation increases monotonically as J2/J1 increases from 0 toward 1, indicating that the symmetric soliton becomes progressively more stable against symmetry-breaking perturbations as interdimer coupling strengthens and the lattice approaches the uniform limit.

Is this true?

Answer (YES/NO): YES